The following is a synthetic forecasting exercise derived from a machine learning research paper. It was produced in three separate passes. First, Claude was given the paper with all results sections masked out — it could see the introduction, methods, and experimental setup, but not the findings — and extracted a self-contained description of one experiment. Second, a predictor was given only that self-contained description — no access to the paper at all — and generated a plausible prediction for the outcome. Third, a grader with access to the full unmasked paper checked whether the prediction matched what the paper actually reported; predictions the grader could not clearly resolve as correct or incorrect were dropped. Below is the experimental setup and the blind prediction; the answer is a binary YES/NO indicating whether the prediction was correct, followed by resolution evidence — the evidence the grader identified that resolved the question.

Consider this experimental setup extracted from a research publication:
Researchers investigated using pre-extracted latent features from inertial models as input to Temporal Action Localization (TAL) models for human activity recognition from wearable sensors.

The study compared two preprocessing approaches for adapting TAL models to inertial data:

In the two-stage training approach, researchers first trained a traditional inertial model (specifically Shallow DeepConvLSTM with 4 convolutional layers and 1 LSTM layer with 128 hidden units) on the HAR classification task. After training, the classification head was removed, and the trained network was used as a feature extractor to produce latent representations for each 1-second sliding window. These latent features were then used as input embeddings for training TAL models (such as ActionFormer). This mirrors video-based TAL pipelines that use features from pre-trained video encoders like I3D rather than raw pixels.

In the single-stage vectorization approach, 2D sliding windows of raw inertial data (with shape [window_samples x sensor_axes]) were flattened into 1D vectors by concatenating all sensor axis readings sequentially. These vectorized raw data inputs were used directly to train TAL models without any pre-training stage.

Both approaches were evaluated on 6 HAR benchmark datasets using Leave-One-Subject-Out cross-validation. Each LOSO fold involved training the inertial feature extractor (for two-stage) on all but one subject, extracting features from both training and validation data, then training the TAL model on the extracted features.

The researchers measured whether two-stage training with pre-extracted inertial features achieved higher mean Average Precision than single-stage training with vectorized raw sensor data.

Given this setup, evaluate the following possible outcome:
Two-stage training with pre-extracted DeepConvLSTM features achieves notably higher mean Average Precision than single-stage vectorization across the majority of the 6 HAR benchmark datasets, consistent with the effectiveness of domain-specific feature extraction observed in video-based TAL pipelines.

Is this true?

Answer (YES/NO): NO